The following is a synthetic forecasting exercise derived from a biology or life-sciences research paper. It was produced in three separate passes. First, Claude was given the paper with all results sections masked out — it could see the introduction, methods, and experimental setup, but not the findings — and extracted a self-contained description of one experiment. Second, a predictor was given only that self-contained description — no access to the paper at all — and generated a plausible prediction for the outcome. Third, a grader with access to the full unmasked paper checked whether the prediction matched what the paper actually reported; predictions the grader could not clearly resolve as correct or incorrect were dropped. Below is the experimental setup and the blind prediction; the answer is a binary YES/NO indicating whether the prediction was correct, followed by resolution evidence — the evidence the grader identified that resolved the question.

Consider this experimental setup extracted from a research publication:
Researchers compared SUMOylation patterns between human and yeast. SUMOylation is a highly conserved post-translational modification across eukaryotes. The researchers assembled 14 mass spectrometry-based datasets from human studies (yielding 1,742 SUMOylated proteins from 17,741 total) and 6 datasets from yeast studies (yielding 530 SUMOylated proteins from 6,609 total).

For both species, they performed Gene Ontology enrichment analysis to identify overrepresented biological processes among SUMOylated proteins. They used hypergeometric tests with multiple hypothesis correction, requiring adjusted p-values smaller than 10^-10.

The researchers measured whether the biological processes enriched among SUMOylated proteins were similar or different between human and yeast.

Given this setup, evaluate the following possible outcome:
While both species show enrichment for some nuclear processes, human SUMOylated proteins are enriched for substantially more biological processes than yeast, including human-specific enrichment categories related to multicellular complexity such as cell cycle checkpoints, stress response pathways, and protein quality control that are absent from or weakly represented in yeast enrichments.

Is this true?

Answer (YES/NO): NO